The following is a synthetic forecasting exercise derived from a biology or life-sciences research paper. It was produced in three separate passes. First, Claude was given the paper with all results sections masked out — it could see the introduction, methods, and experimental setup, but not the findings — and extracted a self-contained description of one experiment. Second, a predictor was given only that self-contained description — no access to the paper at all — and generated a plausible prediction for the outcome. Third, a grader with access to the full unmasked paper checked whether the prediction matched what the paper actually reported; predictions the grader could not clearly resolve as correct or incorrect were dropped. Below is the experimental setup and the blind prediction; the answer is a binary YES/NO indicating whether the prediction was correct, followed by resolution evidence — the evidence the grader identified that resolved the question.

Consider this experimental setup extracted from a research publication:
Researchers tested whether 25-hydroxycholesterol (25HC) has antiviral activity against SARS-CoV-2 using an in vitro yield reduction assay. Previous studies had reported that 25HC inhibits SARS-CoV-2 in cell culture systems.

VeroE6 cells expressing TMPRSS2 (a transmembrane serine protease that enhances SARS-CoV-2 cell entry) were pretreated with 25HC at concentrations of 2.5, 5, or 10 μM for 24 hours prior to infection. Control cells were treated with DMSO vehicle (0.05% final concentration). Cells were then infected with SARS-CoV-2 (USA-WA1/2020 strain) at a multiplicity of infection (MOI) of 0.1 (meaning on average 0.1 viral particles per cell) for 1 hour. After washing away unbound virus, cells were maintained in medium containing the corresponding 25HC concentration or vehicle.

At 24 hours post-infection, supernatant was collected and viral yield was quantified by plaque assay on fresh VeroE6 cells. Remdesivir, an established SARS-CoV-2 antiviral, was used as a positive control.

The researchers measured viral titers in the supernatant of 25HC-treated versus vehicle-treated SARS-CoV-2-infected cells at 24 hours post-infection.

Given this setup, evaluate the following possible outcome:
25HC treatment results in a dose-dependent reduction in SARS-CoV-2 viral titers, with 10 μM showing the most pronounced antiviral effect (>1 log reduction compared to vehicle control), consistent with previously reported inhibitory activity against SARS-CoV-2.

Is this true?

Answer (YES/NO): NO